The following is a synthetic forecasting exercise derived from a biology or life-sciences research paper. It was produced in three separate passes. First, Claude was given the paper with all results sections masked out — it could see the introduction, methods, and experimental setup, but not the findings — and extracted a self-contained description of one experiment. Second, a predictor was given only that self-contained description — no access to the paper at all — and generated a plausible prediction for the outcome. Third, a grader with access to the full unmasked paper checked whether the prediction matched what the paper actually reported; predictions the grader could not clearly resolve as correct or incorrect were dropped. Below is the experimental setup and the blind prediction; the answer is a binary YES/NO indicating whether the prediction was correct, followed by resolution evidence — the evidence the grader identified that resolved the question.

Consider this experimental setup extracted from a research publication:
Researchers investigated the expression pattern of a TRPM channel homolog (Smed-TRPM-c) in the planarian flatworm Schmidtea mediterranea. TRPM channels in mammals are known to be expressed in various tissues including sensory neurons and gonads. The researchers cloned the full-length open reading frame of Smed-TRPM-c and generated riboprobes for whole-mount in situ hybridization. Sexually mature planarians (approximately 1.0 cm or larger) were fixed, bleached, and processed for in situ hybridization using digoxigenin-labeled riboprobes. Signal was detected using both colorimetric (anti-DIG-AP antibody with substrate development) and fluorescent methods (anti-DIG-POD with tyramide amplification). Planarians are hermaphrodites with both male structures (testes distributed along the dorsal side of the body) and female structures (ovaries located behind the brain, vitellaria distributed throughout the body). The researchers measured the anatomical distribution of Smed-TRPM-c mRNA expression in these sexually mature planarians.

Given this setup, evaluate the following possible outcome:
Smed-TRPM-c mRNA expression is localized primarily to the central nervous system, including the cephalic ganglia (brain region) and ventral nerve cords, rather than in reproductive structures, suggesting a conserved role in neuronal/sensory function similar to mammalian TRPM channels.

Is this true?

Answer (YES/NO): NO